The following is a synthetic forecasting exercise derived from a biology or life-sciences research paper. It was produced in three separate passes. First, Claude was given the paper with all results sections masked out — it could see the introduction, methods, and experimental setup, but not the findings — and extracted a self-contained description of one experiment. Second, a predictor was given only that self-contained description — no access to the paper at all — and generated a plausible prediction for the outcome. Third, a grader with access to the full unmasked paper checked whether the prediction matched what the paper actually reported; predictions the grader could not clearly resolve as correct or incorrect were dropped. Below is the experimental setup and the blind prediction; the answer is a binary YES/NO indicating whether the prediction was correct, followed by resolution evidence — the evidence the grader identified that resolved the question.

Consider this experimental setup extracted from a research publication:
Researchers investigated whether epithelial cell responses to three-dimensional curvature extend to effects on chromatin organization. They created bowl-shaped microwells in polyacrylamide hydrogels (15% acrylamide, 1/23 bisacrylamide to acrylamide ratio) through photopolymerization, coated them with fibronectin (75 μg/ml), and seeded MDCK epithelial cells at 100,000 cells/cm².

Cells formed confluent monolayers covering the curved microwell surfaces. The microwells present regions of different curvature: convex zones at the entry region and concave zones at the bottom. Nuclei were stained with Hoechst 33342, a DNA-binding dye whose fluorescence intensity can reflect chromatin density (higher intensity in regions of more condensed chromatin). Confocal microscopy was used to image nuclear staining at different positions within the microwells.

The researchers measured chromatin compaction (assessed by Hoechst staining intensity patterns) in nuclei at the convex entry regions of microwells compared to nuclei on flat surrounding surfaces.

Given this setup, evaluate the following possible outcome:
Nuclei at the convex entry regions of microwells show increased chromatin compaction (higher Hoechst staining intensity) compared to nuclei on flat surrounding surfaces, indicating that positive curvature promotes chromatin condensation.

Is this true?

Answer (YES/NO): YES